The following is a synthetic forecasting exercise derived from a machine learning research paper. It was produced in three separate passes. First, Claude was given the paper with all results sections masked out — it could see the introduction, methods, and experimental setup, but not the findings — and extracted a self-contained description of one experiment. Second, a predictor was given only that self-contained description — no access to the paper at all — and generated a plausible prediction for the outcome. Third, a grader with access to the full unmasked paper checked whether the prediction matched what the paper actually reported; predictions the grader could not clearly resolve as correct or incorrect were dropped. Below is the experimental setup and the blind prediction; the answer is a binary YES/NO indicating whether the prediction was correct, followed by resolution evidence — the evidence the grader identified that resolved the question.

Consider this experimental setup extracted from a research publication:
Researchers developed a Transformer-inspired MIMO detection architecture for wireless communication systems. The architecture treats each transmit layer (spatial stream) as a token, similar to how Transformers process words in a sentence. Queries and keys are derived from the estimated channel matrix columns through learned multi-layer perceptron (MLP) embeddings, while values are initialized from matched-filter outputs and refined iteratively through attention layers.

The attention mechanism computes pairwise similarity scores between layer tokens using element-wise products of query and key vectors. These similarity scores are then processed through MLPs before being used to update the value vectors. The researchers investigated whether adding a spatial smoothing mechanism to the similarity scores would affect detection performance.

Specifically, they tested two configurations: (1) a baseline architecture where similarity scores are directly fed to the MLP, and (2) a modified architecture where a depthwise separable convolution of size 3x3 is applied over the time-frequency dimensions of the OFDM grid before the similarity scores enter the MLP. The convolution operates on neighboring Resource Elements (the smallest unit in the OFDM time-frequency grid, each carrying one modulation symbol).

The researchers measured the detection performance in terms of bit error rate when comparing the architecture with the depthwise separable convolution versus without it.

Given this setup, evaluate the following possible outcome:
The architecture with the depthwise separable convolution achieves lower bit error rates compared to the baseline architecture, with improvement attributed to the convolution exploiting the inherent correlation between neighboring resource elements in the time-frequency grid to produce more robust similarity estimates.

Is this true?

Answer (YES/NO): YES